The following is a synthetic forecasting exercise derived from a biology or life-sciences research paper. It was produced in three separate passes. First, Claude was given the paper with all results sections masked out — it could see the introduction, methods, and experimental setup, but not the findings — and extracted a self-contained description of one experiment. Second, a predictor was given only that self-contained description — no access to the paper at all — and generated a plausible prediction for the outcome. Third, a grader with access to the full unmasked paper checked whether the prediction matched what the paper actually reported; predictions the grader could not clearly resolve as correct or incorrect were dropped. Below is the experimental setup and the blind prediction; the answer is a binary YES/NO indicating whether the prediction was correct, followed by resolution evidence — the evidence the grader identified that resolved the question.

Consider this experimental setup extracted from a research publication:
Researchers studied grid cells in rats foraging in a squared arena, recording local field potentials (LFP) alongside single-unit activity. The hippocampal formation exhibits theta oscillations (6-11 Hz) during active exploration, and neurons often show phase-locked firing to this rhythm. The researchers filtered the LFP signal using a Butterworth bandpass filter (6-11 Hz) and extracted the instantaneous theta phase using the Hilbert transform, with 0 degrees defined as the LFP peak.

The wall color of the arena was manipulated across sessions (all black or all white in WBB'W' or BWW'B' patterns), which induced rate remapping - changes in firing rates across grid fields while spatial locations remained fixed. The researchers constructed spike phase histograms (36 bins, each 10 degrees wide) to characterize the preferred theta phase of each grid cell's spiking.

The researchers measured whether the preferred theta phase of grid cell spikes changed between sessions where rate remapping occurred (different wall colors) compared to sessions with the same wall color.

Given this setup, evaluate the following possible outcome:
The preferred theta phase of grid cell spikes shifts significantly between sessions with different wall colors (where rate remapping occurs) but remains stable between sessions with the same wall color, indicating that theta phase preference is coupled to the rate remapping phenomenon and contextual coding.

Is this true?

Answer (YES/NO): NO